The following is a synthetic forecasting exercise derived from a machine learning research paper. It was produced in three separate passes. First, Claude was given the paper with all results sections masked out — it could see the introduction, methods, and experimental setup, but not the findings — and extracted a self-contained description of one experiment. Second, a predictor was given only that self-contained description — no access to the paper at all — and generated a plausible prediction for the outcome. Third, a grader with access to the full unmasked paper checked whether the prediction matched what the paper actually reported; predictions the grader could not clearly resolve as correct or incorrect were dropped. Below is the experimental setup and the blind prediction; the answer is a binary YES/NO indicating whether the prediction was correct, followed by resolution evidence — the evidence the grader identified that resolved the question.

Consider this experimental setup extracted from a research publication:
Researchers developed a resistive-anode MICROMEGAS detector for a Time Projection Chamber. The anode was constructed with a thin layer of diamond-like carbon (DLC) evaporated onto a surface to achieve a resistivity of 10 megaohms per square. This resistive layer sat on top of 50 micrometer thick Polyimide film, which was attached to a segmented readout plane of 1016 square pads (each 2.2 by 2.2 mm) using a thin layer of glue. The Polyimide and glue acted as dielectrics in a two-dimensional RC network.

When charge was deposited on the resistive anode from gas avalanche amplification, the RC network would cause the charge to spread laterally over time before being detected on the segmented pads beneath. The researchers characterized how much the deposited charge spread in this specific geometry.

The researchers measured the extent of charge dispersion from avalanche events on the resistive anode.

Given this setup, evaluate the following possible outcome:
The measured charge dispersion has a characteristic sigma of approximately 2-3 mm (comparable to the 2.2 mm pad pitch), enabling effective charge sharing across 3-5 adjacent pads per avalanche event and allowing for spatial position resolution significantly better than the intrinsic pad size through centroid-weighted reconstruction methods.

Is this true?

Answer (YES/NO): NO